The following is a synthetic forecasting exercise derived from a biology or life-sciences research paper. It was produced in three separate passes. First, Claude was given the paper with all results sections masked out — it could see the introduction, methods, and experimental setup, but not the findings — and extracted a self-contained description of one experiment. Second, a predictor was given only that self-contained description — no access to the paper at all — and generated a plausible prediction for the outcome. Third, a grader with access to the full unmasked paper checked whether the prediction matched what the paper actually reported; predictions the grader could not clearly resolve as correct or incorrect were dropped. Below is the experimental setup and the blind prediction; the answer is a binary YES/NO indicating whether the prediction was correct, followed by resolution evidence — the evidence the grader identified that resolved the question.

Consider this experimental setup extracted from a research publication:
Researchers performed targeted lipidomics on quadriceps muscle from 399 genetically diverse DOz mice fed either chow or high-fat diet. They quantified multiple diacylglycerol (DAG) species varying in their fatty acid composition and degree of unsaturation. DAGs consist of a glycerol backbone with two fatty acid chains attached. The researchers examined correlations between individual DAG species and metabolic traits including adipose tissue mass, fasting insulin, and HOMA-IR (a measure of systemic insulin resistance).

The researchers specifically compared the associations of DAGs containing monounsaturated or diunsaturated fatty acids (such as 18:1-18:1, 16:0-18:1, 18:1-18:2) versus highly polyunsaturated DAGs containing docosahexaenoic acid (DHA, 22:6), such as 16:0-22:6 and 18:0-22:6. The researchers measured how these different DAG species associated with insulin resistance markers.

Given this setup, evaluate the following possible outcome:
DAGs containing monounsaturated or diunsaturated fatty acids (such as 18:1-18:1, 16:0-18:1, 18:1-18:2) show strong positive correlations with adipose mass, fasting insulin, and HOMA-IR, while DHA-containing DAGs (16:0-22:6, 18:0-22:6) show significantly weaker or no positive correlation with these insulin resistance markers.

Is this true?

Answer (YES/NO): NO